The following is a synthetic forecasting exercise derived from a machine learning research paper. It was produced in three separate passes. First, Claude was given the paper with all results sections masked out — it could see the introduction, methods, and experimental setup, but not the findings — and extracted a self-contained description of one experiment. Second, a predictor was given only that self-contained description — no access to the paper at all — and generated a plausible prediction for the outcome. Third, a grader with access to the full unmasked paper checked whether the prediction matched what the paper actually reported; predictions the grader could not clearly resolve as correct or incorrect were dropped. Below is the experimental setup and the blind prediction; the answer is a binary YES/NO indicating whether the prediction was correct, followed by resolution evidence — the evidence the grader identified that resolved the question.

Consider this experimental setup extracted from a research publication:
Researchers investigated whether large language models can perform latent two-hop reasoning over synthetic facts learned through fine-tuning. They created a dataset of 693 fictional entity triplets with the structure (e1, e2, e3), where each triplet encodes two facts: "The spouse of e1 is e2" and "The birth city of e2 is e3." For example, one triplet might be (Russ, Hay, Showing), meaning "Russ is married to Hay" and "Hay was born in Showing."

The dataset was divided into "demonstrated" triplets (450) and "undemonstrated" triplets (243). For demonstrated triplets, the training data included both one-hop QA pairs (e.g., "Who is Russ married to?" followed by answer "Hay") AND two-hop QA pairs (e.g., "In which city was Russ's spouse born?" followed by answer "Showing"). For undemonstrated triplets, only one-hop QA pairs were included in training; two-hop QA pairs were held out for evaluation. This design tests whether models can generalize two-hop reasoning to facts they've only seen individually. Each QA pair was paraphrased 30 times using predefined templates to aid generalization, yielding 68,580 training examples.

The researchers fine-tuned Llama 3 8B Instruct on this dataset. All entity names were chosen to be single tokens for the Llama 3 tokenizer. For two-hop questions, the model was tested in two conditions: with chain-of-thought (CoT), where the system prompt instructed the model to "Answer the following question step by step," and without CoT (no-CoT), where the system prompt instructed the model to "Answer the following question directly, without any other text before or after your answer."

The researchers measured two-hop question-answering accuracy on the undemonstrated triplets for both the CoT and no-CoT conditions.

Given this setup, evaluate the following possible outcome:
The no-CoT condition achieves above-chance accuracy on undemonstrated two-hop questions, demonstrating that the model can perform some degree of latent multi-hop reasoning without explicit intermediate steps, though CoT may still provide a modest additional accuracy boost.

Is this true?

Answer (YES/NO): NO